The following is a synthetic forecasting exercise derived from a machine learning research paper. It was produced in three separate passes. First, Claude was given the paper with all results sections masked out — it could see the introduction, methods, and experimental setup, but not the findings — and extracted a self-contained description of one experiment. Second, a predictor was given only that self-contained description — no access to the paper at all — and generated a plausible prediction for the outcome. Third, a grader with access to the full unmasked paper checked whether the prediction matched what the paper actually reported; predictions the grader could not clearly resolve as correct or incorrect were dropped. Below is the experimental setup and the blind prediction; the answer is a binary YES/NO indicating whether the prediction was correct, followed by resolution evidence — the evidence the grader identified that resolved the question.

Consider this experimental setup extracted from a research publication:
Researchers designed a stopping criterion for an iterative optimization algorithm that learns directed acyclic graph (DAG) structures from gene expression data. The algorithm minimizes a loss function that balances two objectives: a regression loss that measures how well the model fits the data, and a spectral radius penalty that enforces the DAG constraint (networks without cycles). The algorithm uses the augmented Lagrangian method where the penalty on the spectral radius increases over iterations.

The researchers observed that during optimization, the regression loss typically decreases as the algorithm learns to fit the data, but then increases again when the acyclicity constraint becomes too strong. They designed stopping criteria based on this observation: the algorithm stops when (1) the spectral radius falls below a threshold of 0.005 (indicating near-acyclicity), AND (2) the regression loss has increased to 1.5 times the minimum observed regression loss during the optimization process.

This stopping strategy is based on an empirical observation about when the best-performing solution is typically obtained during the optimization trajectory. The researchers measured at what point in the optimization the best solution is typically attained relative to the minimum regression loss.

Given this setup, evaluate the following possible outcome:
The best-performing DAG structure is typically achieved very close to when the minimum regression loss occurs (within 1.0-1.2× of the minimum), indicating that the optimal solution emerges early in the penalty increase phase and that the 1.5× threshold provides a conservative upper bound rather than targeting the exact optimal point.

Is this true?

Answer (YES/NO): NO